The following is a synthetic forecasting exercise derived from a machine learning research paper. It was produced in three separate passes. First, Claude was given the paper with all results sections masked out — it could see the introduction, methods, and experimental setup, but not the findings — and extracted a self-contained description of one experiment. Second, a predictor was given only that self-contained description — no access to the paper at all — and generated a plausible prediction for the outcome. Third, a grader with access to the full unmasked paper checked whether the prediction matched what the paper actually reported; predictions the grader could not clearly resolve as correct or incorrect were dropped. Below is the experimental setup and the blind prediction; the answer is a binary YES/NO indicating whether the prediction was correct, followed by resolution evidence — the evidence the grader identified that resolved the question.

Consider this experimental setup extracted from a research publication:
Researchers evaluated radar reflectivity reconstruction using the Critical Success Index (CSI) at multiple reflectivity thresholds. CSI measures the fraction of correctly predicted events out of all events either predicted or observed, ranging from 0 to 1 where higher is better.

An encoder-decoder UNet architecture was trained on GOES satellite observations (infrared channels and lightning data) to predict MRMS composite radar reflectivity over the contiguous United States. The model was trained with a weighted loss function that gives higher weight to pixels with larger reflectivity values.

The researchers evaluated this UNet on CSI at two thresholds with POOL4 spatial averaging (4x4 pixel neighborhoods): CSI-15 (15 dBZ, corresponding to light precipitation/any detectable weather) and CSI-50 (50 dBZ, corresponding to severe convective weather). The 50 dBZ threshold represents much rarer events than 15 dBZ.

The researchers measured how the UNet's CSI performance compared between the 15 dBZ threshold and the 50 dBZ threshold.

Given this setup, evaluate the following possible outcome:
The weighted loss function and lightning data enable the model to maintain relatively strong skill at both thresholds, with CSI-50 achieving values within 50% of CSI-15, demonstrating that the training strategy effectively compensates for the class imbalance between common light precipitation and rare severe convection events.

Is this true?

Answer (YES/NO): NO